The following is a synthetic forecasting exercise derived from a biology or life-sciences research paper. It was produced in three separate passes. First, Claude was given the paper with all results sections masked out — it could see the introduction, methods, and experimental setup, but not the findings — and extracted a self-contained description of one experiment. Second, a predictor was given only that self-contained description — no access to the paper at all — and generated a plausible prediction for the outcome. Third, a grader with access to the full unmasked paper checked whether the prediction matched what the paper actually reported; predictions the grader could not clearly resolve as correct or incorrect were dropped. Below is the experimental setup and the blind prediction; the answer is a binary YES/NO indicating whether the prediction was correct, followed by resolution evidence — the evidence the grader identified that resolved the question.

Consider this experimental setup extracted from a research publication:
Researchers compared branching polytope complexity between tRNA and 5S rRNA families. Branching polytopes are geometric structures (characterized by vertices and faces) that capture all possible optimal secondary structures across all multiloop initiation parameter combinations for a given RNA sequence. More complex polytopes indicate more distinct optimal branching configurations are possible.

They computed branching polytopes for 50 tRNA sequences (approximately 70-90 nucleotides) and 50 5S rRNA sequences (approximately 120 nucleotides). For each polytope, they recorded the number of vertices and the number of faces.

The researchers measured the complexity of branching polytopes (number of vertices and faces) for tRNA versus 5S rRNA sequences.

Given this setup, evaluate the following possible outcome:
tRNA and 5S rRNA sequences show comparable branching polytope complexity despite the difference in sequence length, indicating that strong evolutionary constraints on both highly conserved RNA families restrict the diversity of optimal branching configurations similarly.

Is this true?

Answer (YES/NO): NO